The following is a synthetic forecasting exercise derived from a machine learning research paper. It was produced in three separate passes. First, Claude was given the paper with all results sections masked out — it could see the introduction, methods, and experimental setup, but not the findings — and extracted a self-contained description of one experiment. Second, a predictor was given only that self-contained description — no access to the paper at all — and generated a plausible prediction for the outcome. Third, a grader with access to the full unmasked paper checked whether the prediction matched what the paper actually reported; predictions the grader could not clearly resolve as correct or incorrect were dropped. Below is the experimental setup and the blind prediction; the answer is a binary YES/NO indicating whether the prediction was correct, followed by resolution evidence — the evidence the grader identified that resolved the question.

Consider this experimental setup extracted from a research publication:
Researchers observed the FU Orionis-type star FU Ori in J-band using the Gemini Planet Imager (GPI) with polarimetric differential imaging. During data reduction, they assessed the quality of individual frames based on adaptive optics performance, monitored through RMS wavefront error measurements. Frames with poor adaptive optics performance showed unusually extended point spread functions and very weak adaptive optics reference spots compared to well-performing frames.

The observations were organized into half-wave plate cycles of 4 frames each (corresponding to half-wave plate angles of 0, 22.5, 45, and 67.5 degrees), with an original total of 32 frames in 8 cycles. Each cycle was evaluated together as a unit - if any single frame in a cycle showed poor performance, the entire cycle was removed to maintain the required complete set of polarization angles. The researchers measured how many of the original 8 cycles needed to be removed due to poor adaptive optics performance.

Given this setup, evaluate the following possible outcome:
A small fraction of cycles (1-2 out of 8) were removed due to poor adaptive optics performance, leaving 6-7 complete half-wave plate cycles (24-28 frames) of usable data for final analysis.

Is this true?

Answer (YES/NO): YES